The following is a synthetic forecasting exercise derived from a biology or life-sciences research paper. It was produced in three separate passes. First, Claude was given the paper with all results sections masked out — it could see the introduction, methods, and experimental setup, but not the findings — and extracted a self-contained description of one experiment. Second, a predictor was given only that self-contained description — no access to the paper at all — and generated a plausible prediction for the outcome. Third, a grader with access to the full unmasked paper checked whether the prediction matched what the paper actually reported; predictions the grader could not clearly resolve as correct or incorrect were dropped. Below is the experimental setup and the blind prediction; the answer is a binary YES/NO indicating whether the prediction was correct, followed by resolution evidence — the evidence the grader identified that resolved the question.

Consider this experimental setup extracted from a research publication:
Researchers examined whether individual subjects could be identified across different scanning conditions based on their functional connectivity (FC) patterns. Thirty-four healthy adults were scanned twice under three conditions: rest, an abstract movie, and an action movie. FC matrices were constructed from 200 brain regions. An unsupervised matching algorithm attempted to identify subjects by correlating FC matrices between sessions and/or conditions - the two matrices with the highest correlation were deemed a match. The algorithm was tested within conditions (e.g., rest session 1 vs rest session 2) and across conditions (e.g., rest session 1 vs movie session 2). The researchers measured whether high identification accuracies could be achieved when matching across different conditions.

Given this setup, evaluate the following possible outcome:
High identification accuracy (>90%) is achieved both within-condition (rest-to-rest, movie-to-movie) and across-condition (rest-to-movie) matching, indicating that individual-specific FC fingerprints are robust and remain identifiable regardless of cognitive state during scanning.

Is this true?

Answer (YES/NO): NO